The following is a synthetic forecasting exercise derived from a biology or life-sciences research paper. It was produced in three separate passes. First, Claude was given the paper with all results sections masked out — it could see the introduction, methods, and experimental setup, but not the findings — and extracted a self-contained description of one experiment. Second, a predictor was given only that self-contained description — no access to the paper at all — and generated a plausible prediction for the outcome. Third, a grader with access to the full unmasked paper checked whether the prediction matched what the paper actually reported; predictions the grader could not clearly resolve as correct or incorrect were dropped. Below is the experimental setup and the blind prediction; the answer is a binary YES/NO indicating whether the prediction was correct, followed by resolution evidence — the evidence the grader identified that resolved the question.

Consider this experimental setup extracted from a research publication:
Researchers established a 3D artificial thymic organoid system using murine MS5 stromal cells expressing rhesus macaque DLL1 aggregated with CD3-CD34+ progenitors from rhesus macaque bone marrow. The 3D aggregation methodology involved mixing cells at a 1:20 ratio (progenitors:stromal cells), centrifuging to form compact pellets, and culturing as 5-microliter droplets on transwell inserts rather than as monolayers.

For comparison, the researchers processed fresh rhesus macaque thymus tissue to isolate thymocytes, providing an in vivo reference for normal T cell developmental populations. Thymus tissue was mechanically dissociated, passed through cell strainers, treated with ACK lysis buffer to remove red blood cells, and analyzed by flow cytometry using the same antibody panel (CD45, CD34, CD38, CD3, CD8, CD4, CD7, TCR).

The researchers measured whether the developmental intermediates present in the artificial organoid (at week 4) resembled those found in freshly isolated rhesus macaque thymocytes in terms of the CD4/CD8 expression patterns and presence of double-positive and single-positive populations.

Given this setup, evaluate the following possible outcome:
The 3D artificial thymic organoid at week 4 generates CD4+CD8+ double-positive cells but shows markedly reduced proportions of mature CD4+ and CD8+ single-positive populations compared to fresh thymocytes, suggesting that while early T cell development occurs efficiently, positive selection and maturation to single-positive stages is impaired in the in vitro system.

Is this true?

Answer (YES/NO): NO